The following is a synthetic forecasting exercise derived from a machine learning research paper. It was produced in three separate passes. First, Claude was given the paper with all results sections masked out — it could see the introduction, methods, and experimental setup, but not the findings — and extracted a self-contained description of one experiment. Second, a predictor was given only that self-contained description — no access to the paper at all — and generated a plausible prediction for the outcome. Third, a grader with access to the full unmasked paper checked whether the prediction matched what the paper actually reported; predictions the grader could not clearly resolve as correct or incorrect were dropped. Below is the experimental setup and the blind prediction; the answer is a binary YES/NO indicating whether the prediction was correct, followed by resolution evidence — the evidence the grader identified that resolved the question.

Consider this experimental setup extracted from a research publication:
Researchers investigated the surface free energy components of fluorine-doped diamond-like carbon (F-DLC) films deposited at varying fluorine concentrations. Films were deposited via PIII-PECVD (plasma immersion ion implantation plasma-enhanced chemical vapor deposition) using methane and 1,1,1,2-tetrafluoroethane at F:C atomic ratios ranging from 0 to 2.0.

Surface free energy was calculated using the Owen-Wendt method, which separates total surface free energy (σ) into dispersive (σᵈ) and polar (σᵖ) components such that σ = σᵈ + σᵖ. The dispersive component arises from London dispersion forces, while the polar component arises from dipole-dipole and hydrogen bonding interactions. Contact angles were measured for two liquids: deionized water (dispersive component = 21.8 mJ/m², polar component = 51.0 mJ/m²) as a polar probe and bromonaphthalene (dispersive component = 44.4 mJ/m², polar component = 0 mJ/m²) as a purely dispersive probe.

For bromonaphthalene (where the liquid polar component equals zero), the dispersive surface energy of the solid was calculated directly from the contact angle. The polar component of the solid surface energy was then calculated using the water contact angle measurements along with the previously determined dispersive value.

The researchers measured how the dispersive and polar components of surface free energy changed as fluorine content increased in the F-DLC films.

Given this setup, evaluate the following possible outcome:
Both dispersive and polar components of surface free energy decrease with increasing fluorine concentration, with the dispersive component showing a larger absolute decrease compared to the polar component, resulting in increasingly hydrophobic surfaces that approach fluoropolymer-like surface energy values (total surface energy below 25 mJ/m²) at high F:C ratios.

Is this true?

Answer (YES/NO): NO